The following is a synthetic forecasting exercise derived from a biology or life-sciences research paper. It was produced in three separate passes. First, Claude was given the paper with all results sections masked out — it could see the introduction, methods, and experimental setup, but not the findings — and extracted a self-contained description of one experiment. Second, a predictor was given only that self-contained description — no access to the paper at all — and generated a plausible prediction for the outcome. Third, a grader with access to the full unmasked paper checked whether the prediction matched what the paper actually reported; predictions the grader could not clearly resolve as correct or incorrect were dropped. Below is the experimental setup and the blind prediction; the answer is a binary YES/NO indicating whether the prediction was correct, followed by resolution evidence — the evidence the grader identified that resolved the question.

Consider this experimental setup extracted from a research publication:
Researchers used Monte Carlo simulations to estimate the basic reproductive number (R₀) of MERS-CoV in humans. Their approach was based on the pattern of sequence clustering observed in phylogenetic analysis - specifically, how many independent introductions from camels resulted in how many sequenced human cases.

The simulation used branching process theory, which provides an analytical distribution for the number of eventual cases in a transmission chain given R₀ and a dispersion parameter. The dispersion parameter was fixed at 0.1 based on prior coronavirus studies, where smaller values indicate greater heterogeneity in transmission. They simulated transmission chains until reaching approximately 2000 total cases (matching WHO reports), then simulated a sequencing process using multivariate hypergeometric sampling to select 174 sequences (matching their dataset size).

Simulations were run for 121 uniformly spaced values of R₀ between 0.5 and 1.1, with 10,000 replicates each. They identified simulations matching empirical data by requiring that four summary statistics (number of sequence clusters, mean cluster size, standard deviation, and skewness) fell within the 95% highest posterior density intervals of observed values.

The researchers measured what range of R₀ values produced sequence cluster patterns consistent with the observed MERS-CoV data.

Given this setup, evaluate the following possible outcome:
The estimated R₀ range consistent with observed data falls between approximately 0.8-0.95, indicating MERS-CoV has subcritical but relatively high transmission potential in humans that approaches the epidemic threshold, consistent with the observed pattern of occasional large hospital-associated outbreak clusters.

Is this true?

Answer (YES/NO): NO